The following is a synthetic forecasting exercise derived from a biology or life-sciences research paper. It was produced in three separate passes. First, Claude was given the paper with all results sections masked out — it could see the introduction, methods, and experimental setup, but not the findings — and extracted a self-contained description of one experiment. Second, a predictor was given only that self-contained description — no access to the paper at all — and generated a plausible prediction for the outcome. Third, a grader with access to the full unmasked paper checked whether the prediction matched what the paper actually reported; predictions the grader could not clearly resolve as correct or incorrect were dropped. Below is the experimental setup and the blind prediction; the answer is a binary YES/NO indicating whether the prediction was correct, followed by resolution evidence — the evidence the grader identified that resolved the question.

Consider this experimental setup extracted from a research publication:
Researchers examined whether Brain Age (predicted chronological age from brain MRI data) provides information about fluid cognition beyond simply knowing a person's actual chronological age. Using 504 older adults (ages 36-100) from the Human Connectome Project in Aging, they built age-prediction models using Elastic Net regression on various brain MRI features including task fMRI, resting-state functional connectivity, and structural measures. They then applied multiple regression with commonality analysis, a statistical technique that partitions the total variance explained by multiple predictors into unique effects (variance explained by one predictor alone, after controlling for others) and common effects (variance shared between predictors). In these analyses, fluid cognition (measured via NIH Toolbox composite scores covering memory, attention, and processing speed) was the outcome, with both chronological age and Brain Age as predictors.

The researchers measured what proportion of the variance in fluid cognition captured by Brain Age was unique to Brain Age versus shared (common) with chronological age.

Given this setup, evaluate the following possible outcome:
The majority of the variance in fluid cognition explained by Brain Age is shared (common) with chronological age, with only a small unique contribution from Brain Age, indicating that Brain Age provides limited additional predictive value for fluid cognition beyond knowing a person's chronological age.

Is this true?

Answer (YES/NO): YES